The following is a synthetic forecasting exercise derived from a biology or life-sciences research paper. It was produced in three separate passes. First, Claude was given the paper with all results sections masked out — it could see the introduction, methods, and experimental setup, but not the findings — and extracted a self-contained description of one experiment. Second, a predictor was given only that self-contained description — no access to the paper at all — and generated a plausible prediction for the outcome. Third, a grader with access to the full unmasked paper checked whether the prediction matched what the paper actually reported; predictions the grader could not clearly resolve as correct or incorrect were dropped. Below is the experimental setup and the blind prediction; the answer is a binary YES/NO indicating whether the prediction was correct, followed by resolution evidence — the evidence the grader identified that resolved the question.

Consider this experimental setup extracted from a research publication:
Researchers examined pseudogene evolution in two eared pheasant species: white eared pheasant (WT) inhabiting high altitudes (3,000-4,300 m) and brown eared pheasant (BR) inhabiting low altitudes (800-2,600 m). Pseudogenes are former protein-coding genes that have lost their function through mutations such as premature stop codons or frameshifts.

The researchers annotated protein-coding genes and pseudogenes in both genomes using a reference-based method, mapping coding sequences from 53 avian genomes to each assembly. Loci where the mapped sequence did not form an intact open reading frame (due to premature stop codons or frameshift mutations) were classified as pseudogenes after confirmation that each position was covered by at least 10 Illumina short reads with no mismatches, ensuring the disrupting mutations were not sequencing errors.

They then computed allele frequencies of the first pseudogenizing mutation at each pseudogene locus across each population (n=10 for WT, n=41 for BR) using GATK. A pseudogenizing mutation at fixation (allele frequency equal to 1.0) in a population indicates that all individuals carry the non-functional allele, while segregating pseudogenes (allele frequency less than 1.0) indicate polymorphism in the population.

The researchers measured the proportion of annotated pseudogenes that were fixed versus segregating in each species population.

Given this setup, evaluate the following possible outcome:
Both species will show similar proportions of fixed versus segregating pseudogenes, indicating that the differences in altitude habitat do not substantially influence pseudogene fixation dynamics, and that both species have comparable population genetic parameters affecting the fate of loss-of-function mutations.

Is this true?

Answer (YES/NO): NO